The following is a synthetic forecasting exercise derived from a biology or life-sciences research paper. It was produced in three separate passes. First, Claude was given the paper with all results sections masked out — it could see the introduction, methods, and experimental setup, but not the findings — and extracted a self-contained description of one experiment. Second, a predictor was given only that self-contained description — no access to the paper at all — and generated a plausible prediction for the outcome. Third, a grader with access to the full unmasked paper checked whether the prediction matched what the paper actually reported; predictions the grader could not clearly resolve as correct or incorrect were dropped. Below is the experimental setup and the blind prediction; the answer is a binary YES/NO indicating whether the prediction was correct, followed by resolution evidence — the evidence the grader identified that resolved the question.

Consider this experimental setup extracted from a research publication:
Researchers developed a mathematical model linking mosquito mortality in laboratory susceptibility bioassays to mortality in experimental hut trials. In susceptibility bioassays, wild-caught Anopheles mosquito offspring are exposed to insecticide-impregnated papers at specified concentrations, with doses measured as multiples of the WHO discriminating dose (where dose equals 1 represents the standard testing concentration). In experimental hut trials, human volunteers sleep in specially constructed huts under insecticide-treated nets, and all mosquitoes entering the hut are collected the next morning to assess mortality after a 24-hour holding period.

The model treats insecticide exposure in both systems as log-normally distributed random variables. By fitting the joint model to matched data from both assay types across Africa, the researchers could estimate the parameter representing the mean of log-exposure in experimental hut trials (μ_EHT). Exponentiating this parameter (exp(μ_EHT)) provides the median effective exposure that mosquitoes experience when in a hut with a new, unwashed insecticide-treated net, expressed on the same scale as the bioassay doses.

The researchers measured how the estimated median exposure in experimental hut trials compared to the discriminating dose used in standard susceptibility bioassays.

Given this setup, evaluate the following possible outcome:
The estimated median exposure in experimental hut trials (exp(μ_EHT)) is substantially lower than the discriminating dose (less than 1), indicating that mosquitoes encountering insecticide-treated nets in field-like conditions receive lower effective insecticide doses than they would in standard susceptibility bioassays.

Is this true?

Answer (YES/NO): YES